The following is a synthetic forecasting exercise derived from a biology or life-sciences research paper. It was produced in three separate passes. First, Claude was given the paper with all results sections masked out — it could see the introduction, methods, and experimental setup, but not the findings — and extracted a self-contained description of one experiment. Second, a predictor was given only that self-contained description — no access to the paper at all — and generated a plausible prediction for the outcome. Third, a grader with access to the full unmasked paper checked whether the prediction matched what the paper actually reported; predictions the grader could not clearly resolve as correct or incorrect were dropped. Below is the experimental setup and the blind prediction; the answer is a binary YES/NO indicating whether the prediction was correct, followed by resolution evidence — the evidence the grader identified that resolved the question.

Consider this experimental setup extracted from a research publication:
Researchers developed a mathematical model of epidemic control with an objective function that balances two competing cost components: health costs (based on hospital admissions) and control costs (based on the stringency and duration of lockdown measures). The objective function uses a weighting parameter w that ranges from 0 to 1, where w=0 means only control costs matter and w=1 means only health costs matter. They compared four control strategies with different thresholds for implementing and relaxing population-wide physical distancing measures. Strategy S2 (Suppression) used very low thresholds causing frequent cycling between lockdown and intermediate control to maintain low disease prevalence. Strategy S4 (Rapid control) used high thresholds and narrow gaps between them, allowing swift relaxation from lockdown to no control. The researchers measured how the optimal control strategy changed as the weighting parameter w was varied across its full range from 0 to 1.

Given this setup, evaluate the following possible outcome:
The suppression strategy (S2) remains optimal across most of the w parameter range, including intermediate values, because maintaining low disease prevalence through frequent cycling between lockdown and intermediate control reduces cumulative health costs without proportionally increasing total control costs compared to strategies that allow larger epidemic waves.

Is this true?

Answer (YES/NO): NO